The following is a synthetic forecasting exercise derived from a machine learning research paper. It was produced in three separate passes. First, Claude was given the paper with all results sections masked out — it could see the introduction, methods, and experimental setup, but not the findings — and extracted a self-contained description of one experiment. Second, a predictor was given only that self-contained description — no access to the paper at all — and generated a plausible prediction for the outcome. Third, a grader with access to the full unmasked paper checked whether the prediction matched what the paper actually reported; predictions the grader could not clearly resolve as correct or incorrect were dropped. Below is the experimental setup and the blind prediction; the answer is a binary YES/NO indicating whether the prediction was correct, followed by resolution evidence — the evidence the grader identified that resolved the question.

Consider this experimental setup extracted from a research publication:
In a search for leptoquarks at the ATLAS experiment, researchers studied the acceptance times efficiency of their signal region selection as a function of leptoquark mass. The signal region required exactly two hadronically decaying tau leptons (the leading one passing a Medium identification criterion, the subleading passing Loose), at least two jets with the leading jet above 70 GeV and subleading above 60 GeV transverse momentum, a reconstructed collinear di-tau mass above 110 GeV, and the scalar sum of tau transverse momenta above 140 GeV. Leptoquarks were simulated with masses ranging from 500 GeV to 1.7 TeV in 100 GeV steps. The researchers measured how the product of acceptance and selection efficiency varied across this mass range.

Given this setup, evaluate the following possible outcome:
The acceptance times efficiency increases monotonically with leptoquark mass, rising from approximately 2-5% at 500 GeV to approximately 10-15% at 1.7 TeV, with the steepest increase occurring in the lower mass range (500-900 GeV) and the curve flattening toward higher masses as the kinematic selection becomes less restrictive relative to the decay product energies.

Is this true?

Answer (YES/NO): NO